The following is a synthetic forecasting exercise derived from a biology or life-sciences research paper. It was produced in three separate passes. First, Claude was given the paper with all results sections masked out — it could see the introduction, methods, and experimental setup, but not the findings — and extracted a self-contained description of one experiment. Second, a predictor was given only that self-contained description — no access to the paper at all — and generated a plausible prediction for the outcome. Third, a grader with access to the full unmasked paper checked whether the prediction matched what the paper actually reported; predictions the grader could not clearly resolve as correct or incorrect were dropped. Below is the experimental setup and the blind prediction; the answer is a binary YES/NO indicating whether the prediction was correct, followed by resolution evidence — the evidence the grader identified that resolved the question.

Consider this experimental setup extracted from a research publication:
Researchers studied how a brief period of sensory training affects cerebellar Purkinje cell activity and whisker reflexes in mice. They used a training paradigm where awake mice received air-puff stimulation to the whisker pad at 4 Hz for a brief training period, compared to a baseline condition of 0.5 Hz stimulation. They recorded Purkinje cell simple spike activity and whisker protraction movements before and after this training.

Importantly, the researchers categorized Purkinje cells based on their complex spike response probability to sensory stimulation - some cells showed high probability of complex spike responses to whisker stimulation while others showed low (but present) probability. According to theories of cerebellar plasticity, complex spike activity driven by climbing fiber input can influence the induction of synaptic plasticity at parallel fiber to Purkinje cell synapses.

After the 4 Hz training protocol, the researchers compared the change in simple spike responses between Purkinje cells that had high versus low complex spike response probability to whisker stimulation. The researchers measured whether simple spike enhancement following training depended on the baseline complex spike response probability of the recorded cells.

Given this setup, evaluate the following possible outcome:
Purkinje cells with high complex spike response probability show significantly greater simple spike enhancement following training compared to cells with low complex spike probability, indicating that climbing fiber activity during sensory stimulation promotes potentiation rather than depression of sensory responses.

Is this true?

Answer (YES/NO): NO